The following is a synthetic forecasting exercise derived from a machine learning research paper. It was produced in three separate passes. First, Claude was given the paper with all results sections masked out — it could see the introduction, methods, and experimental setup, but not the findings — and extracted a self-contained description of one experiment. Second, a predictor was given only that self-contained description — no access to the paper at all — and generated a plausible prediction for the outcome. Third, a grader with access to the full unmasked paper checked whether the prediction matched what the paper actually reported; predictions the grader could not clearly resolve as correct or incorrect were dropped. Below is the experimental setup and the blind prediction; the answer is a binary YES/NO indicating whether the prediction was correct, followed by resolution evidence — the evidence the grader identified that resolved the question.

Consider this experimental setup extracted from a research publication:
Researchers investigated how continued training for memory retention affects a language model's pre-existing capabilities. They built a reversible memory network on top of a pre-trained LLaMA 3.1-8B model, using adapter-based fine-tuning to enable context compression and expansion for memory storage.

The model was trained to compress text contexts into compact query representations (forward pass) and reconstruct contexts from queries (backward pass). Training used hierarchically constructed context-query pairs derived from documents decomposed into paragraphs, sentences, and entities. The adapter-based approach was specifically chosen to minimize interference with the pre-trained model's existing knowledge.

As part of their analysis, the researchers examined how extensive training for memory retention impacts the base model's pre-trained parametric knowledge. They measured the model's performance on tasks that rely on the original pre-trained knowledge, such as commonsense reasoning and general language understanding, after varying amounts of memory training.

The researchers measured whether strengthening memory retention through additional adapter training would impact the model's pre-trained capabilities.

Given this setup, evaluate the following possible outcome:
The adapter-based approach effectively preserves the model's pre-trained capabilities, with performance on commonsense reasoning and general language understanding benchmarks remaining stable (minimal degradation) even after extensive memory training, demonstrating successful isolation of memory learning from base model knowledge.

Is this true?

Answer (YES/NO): NO